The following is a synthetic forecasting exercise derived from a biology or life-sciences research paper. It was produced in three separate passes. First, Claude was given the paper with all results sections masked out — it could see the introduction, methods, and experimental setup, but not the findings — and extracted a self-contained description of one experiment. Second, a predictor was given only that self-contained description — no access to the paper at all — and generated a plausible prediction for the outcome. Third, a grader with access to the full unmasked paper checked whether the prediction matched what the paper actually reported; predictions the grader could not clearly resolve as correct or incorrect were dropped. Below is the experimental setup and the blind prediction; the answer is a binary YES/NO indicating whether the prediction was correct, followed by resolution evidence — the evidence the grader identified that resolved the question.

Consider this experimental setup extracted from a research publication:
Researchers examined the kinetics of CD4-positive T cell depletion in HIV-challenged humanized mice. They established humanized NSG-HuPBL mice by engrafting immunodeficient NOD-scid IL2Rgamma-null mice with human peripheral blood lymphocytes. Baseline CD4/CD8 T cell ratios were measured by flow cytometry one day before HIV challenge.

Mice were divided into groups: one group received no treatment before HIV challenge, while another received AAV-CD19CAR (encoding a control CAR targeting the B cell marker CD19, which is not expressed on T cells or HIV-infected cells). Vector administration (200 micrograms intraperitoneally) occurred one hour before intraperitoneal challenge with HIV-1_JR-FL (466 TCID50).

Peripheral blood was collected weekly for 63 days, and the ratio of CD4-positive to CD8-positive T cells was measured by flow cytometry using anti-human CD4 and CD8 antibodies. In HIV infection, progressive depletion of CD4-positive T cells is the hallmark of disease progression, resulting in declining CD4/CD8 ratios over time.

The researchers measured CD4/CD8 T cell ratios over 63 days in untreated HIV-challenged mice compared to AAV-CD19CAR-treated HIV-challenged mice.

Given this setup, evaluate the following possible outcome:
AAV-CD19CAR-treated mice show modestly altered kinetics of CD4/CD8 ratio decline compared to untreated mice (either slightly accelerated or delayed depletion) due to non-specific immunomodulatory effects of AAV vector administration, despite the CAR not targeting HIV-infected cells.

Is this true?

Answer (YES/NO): NO